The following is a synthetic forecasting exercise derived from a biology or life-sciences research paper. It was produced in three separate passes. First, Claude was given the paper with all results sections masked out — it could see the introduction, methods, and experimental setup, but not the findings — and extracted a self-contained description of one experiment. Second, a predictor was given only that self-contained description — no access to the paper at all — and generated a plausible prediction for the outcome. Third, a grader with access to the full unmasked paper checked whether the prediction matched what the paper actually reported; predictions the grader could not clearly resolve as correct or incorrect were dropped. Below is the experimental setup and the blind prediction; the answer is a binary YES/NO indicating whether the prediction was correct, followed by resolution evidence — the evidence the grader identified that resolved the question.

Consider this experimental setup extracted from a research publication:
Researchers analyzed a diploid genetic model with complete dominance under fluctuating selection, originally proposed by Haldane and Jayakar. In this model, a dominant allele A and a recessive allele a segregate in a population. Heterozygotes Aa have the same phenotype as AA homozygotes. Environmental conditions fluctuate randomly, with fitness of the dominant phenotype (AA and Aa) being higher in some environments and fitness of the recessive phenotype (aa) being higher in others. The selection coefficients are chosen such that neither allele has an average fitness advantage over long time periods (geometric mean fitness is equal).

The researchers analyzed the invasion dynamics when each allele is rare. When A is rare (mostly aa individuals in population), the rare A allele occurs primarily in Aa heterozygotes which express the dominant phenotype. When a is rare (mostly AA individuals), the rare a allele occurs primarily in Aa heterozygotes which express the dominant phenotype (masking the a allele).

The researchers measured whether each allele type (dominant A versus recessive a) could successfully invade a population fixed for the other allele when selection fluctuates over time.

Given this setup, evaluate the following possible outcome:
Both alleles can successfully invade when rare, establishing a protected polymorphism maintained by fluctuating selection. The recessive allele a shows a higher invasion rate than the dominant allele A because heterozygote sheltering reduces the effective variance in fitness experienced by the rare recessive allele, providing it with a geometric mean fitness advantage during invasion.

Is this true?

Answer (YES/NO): NO